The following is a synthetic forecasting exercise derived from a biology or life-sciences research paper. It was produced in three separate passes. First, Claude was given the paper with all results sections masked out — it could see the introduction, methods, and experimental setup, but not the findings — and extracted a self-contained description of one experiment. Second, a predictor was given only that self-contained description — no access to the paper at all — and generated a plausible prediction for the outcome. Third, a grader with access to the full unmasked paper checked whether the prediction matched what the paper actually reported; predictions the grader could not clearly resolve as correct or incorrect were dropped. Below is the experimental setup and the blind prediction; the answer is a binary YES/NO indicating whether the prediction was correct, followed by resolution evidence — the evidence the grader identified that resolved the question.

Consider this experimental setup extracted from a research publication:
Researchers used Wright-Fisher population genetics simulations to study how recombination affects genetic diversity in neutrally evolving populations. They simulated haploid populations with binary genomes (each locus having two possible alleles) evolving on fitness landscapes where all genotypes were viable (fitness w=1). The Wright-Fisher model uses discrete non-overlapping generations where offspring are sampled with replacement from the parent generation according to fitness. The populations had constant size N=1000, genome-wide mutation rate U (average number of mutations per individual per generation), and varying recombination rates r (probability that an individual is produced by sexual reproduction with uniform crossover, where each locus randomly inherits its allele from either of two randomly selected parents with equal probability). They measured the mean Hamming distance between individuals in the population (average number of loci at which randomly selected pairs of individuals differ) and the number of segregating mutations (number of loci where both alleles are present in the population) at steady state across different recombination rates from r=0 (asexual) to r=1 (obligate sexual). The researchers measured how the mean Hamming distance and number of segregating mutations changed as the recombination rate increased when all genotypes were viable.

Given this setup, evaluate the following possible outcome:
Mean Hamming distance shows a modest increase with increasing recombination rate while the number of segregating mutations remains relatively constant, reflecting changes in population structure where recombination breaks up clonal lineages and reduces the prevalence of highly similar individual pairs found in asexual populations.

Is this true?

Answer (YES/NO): NO